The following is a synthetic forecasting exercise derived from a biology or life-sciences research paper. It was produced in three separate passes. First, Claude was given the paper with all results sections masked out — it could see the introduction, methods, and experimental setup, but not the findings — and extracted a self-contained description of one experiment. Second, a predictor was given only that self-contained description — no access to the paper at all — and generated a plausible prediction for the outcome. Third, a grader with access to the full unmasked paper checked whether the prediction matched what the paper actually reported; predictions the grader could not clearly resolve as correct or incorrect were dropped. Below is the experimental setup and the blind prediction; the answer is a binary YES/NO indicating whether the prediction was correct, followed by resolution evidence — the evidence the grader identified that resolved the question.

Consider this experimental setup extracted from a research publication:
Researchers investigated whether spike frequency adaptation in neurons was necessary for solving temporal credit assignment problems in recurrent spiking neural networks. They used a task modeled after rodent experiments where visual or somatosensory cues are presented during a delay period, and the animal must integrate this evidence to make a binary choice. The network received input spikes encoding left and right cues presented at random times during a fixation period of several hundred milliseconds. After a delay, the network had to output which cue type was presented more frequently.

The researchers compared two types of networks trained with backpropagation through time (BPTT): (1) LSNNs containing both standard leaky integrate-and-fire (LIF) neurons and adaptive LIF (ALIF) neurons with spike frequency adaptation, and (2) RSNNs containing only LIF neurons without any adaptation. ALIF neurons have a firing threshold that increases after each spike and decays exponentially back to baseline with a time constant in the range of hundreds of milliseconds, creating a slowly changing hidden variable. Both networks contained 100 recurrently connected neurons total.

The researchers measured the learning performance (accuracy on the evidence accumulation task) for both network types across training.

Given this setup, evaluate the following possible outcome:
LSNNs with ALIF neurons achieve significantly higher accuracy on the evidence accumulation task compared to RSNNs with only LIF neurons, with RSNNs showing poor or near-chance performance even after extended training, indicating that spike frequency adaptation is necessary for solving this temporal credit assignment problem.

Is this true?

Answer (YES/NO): YES